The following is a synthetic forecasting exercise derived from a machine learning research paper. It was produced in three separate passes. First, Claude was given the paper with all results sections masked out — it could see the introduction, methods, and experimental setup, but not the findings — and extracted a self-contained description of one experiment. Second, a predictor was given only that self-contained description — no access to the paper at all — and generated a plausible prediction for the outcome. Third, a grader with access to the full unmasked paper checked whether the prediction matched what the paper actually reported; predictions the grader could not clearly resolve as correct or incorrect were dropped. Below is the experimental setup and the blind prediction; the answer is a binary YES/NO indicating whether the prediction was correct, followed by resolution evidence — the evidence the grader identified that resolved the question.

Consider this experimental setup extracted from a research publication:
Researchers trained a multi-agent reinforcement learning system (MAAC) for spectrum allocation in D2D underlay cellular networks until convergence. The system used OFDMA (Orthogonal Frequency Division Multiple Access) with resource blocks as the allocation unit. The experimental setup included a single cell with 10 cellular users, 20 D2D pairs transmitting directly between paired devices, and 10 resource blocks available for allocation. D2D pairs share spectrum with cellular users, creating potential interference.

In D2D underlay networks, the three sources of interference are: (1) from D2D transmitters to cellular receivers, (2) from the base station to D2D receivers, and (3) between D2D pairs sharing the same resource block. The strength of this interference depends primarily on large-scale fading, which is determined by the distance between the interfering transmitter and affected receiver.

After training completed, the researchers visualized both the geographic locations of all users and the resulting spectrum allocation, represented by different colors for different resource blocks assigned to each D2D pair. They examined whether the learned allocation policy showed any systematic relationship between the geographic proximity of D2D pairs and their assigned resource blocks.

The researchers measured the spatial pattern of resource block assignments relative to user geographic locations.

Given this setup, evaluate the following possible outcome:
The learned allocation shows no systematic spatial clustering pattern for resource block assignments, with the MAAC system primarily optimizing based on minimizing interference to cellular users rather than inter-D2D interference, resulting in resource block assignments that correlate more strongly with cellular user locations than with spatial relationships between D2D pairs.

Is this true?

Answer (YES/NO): NO